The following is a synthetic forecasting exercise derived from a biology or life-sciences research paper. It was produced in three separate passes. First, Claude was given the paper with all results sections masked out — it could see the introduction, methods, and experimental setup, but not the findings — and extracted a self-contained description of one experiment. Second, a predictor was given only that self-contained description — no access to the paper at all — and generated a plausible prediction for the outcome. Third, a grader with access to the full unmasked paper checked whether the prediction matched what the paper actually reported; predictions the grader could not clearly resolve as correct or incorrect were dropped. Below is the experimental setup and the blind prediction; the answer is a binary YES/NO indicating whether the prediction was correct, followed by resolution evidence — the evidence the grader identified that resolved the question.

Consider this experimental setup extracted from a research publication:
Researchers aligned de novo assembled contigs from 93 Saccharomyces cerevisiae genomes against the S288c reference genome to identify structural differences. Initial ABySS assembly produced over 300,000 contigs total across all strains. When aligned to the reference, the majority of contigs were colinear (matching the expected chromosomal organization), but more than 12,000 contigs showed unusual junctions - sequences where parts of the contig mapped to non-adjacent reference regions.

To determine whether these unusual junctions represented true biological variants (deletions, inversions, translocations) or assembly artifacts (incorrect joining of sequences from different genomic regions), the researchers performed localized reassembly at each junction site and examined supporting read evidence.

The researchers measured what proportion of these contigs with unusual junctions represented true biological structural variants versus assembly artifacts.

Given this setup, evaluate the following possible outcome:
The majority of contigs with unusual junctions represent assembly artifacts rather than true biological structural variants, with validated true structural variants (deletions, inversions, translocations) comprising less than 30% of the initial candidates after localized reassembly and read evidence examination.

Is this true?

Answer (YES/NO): NO